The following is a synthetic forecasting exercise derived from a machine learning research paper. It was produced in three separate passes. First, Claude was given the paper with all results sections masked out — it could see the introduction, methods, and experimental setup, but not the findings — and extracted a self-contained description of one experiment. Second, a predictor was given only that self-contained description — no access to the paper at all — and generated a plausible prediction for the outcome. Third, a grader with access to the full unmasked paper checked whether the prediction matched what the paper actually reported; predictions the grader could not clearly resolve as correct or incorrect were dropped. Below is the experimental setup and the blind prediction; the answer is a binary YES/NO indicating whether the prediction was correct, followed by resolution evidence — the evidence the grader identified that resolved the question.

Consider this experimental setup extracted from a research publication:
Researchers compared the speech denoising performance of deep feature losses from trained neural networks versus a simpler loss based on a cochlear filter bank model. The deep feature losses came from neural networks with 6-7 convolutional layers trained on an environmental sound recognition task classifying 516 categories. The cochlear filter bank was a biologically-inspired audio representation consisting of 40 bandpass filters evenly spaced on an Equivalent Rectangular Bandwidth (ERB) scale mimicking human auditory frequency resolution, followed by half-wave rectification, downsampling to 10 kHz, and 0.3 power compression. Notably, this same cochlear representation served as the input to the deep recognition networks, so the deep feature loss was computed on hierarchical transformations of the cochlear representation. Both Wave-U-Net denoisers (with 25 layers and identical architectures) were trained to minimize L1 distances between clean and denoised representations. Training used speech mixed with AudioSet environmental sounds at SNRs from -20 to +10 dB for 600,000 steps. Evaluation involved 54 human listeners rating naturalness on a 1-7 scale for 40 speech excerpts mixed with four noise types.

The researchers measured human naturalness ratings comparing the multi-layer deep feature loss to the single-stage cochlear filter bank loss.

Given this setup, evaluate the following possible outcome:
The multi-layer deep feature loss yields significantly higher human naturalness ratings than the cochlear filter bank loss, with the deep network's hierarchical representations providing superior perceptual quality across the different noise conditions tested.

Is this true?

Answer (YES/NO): NO